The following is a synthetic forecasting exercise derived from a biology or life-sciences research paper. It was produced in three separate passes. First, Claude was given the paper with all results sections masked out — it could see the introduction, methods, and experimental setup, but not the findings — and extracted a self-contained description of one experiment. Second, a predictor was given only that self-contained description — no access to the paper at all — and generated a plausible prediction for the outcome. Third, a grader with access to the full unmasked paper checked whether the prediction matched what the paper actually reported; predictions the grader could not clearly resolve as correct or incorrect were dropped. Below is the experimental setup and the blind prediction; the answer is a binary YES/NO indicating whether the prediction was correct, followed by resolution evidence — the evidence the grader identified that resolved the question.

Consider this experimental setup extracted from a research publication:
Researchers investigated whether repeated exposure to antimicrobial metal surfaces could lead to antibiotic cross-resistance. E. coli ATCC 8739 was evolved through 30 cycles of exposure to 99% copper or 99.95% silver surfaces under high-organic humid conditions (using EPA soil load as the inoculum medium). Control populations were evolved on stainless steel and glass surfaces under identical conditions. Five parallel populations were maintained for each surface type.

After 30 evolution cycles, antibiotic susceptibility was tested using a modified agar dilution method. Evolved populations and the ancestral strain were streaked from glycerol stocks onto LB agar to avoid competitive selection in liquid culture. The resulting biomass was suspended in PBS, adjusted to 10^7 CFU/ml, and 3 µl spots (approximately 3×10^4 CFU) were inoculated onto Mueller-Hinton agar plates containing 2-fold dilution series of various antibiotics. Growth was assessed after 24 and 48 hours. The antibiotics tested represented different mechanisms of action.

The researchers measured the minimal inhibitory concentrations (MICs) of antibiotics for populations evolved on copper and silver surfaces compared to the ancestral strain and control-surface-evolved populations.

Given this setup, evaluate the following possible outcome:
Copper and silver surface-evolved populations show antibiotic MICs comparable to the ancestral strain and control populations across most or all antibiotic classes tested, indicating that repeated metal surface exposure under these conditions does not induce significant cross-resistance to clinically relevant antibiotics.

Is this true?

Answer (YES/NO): YES